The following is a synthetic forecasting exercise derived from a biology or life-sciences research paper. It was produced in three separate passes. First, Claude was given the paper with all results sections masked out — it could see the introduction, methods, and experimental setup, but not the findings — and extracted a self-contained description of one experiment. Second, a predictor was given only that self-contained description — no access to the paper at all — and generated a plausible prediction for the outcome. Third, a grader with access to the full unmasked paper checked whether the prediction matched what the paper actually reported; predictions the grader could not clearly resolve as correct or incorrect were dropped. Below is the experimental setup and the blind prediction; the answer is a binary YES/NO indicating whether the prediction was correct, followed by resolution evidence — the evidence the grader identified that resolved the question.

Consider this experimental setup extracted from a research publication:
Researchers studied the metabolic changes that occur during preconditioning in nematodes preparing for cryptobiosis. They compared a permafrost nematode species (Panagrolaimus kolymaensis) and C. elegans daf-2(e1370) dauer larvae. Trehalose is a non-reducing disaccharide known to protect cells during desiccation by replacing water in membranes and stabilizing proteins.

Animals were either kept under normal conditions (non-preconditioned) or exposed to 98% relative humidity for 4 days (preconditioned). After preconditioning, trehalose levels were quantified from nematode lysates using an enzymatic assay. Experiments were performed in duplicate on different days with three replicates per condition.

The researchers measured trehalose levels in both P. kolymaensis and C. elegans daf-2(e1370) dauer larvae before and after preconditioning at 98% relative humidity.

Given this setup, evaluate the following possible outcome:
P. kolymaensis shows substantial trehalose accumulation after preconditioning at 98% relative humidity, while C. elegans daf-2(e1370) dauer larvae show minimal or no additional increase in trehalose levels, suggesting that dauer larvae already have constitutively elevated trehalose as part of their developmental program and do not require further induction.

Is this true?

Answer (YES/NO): NO